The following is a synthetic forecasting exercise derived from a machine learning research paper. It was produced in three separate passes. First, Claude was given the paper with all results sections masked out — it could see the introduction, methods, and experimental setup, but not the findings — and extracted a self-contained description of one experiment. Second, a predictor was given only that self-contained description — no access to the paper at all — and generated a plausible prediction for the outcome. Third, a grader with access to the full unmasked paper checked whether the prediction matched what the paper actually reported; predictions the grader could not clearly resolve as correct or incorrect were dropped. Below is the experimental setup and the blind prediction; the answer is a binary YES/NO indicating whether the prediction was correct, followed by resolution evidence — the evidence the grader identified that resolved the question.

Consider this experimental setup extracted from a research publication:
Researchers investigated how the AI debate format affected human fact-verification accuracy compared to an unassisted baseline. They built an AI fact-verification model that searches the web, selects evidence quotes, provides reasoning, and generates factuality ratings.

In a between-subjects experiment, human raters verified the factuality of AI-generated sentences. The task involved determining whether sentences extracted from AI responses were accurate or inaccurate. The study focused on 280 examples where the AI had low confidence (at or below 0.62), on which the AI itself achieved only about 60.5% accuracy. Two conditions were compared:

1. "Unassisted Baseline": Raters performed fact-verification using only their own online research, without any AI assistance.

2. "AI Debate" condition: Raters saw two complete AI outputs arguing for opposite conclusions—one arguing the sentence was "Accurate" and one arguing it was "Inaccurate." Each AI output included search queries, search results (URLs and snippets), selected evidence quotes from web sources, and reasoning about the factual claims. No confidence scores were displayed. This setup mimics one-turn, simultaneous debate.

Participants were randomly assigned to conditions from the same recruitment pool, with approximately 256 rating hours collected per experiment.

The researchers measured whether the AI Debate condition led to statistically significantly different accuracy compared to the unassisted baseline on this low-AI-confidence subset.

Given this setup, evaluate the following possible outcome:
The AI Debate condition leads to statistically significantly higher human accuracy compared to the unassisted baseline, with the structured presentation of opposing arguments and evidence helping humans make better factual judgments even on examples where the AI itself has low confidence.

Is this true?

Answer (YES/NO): NO